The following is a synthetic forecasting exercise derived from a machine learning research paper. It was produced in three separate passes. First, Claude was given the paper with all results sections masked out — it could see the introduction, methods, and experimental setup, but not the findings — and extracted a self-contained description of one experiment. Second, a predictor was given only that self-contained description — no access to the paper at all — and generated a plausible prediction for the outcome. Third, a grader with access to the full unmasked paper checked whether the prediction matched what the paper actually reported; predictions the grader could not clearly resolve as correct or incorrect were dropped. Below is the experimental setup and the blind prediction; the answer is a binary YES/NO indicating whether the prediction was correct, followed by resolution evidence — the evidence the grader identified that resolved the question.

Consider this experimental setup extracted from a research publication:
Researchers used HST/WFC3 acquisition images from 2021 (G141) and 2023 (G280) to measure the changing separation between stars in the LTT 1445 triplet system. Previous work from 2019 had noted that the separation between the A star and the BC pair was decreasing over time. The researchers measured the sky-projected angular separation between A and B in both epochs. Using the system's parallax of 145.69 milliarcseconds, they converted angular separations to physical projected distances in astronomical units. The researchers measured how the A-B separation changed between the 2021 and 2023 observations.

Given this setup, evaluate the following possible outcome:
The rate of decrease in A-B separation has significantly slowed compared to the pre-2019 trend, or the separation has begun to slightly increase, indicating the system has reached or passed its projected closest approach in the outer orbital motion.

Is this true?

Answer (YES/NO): NO